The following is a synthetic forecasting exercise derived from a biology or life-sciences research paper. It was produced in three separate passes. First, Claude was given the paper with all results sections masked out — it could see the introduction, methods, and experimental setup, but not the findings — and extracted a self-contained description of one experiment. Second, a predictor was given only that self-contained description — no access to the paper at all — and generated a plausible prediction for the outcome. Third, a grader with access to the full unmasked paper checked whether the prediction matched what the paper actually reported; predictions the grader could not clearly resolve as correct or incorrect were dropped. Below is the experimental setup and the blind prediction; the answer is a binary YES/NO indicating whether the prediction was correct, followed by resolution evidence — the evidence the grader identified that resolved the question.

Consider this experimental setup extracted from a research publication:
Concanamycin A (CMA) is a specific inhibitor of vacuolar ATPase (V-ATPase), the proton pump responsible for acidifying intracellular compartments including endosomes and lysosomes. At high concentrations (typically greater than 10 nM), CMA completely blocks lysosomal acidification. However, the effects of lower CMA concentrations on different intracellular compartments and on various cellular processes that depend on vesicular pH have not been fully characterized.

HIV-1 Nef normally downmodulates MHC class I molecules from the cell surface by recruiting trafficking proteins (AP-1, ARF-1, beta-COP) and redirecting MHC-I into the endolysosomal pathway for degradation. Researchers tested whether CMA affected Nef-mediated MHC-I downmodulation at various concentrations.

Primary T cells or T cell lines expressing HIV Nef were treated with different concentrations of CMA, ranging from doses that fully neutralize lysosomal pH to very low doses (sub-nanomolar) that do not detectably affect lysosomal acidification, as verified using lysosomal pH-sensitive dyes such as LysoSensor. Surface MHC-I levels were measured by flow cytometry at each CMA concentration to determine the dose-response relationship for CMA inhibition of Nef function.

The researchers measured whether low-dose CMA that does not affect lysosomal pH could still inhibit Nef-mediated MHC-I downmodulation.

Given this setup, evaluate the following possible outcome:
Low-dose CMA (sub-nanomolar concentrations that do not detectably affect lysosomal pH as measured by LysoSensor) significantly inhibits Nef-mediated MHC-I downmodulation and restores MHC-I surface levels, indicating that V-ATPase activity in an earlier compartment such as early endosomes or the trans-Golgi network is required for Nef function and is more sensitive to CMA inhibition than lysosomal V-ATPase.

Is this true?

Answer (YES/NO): YES